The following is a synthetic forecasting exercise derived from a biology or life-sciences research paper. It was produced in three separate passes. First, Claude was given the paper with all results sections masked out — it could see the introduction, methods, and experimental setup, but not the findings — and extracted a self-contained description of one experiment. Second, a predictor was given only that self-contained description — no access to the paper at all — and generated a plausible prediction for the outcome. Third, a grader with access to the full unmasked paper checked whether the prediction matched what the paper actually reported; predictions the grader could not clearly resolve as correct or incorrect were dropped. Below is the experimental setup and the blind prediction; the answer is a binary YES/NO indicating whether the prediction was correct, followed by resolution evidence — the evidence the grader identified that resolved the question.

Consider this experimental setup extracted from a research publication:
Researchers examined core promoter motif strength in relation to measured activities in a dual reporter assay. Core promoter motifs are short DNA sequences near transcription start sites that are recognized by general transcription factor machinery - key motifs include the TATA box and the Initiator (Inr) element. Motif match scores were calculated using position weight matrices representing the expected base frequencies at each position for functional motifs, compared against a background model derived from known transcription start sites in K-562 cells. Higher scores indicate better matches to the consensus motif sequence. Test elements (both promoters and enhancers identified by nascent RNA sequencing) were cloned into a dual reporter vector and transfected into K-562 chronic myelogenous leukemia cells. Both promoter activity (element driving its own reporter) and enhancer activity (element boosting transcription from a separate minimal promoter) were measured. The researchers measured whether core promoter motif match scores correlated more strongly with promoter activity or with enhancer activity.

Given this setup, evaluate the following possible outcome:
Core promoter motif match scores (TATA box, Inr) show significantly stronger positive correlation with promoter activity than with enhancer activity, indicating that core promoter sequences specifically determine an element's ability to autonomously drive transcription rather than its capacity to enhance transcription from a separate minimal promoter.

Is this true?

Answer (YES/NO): NO